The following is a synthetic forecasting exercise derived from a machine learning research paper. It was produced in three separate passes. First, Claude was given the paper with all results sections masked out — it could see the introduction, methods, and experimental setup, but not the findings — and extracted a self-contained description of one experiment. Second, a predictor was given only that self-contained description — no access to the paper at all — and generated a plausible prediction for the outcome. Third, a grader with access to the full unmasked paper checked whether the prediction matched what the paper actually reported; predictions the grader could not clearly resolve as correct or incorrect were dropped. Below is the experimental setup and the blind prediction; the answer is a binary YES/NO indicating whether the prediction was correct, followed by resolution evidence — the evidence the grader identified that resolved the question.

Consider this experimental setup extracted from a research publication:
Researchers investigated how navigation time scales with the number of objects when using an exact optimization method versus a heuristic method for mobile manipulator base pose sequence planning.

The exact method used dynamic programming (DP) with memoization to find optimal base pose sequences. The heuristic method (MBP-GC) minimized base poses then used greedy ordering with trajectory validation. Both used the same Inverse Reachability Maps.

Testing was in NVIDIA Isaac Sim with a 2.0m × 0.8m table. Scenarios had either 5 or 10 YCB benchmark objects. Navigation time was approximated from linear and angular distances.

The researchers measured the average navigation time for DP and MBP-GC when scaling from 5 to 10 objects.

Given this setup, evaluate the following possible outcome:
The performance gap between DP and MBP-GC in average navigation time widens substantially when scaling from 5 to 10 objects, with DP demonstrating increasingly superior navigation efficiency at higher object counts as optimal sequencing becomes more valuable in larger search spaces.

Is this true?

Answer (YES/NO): NO